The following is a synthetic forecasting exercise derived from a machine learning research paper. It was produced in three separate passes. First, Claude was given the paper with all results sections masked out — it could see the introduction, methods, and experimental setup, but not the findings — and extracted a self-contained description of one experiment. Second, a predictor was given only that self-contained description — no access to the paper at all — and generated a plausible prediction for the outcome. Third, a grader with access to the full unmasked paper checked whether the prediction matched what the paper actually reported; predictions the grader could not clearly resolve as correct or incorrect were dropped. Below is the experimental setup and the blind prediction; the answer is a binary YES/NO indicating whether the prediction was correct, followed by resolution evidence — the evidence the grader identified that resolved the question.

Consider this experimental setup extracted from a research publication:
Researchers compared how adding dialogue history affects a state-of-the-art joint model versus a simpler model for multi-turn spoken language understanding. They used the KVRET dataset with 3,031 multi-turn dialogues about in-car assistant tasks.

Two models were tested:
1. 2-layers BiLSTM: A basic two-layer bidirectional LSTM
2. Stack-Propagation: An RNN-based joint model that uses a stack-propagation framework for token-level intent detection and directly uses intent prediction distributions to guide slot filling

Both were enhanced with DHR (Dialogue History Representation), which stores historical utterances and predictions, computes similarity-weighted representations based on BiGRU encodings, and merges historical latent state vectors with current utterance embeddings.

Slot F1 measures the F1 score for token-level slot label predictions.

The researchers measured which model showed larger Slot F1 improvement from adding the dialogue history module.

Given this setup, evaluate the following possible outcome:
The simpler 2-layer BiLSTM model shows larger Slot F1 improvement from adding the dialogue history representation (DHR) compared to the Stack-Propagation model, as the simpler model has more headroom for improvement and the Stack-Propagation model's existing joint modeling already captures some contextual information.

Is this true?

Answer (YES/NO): NO